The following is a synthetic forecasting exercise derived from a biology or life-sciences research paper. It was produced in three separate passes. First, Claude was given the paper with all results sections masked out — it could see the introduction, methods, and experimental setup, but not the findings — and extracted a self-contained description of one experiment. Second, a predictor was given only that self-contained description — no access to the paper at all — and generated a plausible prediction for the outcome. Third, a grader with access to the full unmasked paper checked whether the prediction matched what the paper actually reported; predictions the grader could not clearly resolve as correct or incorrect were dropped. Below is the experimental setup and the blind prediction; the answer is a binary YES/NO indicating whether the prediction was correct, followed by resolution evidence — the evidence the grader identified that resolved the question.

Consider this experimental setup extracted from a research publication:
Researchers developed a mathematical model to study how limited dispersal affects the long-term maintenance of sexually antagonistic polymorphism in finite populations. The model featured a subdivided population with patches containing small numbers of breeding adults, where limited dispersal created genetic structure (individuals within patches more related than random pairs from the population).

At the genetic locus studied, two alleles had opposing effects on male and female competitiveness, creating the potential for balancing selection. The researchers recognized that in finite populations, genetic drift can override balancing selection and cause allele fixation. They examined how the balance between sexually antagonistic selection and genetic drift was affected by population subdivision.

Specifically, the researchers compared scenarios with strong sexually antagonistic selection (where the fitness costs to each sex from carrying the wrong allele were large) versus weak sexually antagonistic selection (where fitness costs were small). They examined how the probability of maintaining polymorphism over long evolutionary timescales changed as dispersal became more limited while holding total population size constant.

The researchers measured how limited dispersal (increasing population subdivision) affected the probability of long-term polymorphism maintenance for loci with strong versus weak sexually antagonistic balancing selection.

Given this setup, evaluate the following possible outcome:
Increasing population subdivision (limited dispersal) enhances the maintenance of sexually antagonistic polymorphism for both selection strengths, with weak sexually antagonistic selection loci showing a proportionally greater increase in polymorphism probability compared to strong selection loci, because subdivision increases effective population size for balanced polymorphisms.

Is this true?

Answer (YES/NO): NO